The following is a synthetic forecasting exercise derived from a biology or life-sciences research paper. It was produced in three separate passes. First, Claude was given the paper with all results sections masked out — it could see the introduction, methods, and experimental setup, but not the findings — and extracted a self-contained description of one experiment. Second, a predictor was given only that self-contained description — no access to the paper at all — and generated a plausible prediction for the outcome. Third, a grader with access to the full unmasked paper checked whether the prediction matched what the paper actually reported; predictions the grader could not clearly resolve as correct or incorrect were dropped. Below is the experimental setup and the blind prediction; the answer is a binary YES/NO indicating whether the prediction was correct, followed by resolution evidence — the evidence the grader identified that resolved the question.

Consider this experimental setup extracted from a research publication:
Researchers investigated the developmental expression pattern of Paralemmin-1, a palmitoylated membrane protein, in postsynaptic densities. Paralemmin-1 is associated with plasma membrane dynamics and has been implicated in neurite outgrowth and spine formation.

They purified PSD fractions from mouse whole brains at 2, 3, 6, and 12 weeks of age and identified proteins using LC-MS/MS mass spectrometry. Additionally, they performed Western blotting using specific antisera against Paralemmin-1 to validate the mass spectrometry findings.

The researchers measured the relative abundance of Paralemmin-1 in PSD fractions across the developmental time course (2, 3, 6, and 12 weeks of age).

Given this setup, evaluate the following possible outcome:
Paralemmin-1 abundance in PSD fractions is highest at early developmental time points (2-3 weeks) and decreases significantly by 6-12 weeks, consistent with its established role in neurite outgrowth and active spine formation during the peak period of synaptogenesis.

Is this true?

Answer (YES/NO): NO